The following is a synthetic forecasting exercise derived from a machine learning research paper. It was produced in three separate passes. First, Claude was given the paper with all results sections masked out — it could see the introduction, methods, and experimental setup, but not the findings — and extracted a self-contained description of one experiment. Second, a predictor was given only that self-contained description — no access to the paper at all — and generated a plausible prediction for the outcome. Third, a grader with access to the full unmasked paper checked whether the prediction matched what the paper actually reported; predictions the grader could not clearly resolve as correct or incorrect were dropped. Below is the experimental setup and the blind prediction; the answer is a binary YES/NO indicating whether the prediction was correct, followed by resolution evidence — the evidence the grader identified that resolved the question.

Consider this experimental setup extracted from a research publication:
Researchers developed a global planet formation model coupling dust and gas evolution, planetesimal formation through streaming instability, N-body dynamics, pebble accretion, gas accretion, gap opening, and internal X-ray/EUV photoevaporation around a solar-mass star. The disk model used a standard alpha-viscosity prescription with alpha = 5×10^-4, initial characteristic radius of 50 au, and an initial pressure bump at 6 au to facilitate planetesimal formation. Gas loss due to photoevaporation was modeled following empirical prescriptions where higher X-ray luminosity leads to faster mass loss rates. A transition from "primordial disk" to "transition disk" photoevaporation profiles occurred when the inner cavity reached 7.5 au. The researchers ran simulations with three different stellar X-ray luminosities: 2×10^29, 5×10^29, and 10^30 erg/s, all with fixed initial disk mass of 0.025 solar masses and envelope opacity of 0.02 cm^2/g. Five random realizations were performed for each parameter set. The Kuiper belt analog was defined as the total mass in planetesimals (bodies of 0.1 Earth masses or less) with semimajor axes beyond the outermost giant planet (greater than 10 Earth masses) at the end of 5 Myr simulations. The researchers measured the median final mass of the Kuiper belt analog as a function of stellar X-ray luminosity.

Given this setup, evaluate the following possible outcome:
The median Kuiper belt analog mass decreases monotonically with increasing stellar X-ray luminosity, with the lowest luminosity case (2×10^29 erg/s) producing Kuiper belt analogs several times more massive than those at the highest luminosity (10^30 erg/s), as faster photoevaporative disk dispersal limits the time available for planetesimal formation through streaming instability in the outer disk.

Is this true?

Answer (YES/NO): NO